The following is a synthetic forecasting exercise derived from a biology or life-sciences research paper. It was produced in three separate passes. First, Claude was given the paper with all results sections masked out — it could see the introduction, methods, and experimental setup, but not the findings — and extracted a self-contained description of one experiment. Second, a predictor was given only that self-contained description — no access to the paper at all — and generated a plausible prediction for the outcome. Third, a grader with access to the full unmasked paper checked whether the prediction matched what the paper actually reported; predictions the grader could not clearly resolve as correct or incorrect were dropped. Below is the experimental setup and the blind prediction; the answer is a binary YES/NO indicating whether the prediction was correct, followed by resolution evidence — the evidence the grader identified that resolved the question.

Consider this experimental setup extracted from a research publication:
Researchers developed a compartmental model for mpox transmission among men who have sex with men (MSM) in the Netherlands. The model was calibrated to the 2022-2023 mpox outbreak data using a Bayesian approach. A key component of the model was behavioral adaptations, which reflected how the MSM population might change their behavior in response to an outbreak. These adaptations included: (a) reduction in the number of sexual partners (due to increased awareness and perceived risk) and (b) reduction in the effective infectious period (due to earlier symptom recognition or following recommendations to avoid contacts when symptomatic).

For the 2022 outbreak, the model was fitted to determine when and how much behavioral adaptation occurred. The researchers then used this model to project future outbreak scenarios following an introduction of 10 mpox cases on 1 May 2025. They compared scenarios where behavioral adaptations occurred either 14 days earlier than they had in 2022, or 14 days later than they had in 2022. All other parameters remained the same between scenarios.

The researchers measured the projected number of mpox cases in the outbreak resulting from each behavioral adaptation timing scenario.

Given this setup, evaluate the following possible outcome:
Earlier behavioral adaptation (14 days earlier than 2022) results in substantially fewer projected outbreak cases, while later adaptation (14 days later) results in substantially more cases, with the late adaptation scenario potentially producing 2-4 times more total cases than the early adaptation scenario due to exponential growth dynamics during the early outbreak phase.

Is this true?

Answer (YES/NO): YES